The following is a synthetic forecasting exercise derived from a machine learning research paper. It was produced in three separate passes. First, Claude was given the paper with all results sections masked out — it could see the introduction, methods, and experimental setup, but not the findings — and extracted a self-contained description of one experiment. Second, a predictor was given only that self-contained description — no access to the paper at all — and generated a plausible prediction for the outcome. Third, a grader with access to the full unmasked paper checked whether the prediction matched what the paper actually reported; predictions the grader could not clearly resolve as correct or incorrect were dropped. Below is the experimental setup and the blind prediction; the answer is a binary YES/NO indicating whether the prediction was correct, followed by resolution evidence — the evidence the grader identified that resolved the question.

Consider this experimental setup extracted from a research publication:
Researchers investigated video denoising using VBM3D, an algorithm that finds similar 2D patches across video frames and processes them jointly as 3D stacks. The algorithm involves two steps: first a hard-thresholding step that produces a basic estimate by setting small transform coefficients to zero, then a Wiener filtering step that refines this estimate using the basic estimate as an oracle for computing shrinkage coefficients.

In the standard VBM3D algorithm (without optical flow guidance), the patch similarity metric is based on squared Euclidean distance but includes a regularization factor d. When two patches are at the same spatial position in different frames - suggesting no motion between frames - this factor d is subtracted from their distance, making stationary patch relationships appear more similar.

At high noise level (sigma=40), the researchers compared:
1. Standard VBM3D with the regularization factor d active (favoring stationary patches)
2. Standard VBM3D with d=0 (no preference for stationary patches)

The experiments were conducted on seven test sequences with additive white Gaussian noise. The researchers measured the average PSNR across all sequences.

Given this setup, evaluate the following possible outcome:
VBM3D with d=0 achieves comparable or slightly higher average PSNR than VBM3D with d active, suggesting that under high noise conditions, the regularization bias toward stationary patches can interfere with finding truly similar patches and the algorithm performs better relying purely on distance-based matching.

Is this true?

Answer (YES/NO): NO